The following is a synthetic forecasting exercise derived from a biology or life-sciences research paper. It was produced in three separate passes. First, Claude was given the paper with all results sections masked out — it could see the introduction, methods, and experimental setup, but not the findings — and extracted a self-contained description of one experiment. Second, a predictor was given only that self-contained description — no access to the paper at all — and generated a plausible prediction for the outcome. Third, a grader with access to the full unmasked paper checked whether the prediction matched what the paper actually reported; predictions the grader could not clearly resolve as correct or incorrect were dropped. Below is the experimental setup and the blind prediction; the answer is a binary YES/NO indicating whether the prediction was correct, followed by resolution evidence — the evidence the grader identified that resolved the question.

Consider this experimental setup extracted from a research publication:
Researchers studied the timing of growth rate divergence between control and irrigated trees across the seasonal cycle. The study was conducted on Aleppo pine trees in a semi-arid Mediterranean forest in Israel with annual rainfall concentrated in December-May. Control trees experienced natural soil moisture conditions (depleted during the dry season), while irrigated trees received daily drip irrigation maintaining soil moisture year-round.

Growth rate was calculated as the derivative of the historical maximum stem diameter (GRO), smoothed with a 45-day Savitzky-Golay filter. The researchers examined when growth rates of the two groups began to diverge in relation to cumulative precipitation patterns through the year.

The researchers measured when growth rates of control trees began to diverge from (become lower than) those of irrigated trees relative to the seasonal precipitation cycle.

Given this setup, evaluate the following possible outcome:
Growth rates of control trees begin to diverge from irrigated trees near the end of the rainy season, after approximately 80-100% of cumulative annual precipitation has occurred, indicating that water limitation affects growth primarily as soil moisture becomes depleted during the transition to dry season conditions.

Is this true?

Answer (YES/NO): YES